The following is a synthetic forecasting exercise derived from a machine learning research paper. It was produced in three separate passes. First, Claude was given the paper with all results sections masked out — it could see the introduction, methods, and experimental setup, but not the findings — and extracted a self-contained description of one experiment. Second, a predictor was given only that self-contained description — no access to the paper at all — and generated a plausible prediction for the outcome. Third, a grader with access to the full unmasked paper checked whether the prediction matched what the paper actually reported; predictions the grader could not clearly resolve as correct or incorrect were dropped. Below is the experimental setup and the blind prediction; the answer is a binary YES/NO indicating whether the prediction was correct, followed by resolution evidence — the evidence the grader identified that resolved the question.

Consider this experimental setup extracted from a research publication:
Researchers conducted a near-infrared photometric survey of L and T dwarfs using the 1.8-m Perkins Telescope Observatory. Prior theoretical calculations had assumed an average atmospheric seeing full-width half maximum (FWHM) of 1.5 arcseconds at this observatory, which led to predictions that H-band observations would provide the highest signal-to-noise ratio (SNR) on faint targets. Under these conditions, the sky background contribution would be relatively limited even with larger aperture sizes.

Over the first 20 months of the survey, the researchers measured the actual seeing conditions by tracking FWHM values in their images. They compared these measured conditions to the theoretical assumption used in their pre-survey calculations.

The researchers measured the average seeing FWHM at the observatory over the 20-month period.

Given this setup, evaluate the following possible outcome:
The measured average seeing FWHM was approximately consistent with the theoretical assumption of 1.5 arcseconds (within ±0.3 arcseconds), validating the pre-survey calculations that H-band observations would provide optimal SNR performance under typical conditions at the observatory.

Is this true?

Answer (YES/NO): NO